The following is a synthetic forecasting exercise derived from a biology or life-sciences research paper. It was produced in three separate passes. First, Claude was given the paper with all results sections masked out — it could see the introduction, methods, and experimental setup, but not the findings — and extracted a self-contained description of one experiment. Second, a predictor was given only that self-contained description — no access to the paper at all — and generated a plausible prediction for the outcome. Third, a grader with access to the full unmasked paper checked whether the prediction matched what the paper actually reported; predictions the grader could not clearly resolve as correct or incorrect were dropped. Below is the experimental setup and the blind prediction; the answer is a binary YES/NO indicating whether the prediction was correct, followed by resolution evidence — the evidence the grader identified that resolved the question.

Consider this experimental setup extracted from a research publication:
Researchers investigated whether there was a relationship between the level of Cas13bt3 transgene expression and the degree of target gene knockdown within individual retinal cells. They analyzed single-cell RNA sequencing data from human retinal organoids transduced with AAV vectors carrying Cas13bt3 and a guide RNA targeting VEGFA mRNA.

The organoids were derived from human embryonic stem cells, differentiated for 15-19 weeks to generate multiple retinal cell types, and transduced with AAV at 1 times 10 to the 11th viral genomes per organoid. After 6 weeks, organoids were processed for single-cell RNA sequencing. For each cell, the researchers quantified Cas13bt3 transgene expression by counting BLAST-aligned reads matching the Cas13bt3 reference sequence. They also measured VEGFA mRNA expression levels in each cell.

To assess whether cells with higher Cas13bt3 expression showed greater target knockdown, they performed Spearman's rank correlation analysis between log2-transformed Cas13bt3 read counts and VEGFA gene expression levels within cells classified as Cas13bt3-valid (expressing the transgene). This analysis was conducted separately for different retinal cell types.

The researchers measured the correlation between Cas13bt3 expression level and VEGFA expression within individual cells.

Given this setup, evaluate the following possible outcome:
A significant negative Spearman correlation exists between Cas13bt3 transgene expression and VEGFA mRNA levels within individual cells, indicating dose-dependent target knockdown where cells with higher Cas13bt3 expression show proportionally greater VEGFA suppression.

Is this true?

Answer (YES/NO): NO